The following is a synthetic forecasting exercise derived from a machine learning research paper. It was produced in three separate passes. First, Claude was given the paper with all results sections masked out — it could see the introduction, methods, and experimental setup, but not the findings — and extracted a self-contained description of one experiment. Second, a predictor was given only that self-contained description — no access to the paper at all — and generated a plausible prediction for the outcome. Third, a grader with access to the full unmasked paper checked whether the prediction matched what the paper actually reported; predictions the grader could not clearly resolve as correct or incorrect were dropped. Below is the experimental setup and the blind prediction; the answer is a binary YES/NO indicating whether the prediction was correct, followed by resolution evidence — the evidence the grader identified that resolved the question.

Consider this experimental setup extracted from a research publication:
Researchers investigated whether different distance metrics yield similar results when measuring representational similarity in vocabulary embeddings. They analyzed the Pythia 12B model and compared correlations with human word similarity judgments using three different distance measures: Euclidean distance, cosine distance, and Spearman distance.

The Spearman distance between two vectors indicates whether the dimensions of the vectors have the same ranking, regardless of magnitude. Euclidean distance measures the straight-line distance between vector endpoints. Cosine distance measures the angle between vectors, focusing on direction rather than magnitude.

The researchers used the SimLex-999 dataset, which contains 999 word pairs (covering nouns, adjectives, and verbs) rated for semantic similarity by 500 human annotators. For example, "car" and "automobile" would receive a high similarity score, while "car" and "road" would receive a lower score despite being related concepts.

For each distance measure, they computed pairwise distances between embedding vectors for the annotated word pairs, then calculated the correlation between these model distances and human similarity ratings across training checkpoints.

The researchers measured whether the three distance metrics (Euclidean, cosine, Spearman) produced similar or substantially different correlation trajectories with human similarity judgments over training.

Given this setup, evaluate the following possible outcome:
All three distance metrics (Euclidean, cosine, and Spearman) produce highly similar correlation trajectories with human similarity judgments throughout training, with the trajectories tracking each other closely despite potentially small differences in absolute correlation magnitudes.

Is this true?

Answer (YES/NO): YES